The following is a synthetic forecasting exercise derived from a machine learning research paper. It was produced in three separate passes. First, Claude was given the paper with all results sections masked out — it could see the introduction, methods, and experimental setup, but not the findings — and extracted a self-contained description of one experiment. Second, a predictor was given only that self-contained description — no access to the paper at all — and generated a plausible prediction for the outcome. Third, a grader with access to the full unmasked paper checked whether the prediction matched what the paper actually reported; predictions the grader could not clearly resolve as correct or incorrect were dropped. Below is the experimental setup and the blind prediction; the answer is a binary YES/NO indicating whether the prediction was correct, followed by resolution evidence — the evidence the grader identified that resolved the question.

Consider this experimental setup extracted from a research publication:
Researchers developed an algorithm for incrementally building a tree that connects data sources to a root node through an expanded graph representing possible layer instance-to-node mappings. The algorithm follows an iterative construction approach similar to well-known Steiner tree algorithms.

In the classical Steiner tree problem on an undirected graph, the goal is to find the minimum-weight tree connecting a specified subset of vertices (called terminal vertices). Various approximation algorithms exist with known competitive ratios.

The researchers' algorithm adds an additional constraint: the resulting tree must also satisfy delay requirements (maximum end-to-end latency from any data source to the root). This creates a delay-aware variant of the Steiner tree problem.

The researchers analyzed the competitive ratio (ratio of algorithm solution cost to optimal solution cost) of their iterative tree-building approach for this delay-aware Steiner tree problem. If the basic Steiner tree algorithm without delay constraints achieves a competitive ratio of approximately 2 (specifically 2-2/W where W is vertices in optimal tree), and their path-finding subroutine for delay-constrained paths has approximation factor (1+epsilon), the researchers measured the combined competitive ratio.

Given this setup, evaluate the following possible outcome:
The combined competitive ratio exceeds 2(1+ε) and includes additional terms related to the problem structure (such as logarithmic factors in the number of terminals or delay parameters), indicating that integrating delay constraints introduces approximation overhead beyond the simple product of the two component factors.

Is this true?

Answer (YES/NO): NO